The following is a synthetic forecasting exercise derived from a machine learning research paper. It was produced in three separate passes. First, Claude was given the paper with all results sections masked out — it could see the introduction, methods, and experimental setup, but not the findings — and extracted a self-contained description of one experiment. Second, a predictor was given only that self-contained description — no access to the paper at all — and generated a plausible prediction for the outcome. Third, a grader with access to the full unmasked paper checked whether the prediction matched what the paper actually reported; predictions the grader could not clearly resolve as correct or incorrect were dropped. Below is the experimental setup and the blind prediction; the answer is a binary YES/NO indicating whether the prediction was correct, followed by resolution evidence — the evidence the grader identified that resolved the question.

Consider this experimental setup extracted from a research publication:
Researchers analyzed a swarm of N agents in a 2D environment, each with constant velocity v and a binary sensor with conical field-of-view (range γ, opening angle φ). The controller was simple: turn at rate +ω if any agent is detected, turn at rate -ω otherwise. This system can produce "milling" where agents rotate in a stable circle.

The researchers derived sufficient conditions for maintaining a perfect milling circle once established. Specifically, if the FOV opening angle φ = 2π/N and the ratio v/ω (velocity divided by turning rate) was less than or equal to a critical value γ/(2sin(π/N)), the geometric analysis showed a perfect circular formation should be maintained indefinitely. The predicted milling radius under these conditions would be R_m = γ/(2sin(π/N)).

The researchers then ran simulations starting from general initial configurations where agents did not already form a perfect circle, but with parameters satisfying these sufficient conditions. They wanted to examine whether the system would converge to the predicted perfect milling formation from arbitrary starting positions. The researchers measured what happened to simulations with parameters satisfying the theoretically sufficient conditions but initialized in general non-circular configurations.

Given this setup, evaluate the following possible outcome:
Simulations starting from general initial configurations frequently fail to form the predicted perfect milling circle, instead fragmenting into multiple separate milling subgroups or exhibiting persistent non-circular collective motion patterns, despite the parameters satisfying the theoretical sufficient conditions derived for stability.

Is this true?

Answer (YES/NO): NO